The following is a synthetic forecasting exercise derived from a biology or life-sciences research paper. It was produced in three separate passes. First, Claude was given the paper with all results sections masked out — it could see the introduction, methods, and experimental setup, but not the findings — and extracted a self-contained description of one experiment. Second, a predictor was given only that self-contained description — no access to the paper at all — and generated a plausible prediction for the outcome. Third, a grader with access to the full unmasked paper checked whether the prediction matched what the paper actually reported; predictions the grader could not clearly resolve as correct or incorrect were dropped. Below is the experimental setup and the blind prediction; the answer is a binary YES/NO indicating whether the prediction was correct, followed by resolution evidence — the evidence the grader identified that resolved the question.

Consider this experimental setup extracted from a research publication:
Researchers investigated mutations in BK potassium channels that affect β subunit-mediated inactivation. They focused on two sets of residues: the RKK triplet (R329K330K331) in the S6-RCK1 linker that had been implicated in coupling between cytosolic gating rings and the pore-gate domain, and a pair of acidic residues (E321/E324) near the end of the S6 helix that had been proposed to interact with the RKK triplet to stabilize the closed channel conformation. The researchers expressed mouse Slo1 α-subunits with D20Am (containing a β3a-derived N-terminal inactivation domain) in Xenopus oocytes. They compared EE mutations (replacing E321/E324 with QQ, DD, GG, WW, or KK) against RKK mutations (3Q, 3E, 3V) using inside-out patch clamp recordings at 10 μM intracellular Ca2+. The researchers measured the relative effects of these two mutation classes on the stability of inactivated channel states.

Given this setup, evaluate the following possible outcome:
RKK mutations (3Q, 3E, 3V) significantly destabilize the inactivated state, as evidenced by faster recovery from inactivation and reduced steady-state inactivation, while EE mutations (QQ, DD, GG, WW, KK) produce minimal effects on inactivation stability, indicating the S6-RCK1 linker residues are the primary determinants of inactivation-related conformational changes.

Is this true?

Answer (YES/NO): NO